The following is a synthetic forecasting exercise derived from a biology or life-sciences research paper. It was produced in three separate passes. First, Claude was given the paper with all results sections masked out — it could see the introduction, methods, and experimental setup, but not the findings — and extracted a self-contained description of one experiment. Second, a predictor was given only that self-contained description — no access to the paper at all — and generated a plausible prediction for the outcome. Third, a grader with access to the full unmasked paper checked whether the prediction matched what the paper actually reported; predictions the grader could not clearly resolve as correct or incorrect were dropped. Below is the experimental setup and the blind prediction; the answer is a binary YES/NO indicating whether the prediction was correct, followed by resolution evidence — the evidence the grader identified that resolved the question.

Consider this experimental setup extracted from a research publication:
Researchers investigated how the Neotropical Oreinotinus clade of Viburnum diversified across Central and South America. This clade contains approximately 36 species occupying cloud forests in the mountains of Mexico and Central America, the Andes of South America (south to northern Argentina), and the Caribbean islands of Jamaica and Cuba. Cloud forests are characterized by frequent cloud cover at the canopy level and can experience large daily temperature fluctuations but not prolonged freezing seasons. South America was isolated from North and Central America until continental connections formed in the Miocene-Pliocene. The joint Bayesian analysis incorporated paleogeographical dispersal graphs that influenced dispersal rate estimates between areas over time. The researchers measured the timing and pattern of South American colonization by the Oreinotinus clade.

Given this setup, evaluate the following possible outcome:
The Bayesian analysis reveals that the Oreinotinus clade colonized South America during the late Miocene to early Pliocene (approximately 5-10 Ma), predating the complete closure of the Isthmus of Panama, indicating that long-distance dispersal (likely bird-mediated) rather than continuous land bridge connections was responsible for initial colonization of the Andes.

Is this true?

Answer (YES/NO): NO